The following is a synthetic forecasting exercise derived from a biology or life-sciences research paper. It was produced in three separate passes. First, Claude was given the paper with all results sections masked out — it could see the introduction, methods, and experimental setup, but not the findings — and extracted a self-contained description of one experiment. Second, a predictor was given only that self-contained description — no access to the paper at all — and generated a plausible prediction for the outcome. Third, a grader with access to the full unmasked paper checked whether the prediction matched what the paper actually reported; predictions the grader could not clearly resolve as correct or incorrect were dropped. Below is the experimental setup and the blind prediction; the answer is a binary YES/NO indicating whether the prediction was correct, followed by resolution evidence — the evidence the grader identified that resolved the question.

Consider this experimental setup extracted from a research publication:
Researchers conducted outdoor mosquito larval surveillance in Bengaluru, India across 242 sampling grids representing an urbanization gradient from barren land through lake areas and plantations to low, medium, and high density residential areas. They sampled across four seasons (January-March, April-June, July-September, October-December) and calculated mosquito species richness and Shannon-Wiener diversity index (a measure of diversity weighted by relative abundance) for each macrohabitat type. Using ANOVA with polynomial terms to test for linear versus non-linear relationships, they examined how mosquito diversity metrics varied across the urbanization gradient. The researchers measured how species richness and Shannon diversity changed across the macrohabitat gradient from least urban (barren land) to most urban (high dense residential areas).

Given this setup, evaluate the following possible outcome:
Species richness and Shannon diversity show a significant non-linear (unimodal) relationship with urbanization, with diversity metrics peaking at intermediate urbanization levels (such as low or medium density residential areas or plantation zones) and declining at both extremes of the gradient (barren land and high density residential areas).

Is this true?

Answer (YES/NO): YES